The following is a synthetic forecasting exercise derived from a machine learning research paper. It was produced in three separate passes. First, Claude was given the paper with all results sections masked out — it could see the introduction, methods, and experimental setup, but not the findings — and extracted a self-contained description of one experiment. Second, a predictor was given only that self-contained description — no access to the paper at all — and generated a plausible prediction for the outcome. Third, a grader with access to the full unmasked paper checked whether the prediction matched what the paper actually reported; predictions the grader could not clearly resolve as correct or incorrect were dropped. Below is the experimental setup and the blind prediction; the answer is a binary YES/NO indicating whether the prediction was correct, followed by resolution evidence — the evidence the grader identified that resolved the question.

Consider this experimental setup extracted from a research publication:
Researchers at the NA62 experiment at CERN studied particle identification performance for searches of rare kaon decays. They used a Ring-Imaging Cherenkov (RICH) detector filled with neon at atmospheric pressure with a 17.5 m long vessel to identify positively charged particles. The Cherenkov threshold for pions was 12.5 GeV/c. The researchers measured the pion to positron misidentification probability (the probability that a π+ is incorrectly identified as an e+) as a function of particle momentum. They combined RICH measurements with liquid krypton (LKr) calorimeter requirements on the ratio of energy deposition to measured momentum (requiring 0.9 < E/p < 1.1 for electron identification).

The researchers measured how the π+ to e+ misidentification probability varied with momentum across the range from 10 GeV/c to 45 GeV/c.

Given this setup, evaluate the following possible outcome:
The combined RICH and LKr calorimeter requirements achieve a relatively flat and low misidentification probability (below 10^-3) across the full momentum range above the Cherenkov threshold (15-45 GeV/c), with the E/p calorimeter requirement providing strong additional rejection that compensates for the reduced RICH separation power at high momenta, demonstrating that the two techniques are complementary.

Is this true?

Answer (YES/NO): NO